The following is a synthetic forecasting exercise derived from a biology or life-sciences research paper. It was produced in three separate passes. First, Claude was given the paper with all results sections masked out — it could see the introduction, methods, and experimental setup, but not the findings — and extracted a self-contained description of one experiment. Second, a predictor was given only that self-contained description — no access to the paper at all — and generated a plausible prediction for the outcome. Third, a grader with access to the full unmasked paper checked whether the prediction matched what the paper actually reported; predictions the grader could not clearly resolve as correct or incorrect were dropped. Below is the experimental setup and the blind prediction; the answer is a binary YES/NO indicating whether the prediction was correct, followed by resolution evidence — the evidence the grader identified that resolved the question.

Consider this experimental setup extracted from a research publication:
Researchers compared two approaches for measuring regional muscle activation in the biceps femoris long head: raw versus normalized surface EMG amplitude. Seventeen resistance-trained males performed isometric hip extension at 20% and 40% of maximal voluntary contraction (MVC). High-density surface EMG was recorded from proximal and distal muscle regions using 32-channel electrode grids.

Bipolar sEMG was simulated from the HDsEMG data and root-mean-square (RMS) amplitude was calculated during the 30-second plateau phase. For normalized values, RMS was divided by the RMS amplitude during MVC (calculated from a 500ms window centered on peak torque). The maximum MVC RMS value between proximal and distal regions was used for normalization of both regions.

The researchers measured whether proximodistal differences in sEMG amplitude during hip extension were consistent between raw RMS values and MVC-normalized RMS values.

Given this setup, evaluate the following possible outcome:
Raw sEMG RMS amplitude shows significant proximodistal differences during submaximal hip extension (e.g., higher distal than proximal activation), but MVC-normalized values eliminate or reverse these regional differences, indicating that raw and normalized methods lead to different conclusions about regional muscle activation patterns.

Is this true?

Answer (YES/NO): NO